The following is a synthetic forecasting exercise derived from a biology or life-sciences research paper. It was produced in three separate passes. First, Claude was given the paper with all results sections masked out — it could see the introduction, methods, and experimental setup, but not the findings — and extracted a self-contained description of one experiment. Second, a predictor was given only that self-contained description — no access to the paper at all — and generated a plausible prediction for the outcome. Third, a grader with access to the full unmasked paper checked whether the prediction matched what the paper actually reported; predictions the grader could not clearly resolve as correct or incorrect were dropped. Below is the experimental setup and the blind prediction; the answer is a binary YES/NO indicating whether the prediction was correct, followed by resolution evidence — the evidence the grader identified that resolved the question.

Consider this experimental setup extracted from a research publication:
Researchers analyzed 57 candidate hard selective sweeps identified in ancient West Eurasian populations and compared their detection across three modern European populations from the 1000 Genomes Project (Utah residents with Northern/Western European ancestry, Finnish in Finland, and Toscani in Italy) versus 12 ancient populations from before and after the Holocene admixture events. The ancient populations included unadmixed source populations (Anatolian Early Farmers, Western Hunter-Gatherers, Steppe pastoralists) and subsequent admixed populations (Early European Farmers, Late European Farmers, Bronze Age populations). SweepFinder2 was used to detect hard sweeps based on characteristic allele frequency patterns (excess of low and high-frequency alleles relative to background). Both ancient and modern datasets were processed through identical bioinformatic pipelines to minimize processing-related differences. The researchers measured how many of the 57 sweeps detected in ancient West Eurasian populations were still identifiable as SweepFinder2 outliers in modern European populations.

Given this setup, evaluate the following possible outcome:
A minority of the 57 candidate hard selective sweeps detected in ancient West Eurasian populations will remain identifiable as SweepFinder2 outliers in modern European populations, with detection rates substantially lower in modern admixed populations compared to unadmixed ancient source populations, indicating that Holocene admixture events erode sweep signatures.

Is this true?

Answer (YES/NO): YES